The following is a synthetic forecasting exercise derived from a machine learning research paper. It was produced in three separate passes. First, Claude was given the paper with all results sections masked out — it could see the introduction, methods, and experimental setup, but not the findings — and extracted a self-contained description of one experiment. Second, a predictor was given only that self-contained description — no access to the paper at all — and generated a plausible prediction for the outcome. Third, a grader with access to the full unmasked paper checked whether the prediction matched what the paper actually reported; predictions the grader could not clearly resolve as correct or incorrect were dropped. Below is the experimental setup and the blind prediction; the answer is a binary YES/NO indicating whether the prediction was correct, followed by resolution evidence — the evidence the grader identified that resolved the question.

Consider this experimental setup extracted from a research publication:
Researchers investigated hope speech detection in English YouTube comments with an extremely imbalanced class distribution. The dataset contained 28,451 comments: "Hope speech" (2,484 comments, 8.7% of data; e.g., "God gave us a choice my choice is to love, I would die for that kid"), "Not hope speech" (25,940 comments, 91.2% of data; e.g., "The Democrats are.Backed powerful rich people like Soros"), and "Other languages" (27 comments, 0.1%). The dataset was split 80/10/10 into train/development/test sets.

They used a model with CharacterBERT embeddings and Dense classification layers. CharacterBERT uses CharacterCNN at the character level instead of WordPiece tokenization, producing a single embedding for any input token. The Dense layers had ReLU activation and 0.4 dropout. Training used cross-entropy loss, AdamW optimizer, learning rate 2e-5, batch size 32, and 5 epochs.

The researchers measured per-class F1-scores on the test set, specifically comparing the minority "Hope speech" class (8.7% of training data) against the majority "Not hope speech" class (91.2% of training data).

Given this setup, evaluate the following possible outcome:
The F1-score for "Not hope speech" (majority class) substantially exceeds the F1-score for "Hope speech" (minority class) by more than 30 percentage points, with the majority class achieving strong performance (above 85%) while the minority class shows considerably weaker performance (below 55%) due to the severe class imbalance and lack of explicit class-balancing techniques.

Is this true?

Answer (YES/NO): NO